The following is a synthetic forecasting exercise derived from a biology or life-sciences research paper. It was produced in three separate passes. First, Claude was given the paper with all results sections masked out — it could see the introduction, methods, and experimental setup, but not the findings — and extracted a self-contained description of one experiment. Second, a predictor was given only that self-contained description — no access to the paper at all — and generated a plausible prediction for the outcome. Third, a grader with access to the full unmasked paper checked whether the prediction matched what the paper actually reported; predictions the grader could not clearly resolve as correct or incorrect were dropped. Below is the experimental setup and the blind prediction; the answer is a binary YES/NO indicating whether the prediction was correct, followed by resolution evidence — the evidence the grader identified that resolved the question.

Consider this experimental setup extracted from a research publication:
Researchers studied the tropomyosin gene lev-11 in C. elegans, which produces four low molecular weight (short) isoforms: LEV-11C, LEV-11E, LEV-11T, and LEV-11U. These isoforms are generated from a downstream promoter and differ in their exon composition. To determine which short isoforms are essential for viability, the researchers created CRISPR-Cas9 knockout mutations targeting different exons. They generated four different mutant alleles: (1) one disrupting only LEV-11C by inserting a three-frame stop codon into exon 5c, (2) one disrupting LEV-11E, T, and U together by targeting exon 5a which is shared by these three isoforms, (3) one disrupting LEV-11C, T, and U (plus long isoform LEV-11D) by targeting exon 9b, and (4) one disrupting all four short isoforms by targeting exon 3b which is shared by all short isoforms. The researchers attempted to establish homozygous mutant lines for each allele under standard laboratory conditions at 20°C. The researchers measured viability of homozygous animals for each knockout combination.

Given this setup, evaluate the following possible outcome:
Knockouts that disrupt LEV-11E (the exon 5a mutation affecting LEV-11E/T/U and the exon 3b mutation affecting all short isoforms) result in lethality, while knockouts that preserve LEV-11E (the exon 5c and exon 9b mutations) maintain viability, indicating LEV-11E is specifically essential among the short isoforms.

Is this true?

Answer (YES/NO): YES